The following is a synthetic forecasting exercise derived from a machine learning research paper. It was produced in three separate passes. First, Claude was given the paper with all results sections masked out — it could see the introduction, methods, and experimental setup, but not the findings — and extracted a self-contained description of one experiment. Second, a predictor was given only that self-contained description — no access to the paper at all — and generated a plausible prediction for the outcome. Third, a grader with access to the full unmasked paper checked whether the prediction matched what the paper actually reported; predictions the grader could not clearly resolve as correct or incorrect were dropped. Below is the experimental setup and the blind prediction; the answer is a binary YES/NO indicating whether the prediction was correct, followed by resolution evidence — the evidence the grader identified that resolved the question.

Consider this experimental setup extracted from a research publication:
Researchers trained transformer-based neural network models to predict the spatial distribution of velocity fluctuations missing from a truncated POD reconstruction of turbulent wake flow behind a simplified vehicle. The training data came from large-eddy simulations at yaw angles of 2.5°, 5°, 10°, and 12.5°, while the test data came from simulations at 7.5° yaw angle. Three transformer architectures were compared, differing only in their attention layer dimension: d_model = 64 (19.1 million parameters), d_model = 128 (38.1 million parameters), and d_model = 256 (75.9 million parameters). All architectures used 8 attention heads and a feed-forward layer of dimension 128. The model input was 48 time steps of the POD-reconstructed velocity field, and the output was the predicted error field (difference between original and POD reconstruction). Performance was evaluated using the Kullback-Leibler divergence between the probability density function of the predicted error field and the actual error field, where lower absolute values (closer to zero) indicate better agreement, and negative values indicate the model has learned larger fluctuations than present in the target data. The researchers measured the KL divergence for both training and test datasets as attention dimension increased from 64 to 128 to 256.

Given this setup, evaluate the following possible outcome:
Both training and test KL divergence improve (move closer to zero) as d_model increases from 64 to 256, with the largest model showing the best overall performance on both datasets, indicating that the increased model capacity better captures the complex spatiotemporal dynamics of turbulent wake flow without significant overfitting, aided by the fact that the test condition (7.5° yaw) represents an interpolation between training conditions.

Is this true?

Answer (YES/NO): NO